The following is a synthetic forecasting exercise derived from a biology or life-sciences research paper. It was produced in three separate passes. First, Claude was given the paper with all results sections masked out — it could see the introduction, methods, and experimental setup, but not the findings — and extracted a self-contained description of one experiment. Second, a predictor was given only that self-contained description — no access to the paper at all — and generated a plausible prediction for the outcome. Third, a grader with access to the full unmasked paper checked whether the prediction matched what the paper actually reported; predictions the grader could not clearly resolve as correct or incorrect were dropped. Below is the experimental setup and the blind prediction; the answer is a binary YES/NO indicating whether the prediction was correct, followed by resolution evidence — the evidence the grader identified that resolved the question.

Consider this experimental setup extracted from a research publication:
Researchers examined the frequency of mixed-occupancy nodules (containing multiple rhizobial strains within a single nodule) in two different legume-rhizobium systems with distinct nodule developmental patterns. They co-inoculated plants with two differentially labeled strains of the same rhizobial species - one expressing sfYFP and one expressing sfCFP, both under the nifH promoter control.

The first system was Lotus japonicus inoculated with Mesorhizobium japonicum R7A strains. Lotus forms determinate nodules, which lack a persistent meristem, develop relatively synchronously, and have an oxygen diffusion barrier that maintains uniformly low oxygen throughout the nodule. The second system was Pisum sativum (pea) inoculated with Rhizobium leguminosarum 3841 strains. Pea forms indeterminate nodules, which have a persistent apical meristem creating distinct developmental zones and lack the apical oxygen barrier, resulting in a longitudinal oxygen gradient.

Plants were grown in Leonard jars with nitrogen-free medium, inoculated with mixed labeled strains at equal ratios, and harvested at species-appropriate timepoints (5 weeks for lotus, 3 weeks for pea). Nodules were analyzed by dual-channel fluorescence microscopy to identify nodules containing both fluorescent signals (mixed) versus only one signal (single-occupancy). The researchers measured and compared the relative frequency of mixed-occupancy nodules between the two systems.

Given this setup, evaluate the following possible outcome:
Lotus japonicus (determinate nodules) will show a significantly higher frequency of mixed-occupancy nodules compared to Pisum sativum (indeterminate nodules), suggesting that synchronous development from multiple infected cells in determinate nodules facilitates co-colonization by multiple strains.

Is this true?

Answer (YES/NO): YES